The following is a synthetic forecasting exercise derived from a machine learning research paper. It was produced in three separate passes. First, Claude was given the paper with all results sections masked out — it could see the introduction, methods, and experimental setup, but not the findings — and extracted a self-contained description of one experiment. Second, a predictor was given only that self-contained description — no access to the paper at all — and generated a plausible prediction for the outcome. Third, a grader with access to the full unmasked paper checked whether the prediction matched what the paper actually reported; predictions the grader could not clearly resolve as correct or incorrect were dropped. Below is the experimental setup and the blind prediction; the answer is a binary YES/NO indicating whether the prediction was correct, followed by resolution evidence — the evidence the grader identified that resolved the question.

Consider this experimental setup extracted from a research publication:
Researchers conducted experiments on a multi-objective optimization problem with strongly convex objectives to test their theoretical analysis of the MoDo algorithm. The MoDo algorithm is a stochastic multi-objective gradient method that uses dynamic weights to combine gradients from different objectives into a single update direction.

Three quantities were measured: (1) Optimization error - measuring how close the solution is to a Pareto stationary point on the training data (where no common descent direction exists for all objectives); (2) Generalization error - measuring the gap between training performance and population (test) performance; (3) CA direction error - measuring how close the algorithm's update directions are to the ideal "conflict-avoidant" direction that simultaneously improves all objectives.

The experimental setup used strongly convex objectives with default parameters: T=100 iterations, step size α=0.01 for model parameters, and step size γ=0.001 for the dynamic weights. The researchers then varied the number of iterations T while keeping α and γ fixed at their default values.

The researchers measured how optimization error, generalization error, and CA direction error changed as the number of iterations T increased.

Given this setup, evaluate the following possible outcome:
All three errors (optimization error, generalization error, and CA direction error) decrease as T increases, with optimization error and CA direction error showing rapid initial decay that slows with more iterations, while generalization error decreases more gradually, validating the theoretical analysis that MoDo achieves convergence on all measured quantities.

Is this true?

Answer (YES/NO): NO